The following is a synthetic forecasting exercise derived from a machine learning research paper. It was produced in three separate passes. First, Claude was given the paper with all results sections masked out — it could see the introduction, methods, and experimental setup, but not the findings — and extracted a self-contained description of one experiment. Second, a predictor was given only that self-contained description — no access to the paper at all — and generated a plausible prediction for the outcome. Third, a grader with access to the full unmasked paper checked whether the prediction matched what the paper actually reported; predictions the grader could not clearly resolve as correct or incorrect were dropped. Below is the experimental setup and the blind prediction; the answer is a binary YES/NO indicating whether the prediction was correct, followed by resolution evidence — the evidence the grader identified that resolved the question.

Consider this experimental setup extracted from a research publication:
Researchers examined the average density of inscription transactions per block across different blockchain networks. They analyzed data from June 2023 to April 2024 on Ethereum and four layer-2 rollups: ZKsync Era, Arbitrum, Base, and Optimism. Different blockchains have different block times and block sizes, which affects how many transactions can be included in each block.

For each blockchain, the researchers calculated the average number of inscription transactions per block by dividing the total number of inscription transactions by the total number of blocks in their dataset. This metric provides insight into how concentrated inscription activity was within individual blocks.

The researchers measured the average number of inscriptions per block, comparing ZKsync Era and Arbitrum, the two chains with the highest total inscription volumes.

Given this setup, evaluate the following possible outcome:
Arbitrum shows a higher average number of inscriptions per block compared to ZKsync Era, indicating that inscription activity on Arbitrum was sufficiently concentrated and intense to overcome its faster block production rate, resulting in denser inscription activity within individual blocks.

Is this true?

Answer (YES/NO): NO